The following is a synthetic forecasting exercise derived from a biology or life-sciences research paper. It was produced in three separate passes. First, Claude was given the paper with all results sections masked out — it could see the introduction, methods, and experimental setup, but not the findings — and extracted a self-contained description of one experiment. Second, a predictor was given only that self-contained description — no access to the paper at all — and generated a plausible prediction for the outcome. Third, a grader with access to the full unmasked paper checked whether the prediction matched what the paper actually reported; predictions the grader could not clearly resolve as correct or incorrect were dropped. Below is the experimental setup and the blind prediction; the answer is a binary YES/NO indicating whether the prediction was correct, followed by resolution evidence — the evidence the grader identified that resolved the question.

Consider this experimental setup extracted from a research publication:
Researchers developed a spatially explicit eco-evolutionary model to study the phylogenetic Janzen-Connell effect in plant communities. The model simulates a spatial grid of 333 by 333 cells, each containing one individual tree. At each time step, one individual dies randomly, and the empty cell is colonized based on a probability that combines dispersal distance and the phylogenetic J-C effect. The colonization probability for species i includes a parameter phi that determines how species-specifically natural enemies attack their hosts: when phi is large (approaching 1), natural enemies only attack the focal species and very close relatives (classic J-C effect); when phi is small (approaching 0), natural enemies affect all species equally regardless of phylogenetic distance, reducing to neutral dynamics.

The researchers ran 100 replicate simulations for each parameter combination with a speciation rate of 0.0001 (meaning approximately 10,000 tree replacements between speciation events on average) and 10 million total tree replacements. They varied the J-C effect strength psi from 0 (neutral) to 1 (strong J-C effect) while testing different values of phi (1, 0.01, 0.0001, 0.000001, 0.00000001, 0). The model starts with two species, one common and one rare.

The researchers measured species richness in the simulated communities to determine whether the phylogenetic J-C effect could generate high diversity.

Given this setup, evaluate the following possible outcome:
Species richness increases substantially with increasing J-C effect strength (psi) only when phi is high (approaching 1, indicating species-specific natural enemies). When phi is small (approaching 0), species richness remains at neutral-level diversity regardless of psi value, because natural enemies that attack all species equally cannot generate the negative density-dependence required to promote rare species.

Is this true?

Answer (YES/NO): NO